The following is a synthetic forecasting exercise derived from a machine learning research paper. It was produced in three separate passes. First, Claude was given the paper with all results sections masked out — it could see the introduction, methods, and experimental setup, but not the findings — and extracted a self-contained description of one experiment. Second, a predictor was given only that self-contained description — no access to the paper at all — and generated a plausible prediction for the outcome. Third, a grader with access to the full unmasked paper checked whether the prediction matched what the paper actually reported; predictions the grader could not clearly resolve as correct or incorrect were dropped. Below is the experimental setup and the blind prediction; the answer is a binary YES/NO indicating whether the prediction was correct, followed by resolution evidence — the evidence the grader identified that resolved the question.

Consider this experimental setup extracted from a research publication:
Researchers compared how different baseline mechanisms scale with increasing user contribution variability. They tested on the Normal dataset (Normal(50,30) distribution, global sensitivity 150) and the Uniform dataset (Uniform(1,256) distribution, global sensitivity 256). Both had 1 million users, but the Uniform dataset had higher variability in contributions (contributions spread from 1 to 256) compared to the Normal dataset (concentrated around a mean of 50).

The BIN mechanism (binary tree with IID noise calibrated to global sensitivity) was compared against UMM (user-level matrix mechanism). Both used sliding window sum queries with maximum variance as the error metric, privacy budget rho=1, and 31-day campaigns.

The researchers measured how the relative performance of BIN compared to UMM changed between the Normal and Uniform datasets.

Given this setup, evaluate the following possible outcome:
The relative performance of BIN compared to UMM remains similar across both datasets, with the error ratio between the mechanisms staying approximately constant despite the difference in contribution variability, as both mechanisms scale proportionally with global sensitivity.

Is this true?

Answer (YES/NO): NO